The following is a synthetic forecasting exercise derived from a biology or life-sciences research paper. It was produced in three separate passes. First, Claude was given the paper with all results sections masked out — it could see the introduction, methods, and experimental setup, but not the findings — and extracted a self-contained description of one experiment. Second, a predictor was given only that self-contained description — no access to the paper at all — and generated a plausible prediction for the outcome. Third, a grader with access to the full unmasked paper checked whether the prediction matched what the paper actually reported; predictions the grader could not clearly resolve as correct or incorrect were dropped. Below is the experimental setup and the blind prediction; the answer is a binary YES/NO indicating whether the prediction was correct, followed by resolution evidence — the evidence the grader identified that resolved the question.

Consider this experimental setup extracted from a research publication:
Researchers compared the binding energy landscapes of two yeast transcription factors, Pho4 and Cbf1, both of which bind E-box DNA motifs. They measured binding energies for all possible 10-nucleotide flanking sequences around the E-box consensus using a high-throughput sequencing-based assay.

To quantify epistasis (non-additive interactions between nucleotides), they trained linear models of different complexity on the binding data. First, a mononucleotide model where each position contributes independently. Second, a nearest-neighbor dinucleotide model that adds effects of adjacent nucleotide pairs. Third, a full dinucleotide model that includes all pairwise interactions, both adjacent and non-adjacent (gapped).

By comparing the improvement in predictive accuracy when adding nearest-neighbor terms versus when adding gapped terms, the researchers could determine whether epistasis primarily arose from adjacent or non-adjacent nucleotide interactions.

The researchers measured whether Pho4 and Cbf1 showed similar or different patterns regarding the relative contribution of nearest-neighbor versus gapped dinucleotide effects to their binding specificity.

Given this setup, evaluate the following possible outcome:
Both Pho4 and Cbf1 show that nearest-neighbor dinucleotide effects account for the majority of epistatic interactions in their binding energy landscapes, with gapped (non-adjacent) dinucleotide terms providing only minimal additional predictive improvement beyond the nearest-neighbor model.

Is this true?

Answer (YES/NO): YES